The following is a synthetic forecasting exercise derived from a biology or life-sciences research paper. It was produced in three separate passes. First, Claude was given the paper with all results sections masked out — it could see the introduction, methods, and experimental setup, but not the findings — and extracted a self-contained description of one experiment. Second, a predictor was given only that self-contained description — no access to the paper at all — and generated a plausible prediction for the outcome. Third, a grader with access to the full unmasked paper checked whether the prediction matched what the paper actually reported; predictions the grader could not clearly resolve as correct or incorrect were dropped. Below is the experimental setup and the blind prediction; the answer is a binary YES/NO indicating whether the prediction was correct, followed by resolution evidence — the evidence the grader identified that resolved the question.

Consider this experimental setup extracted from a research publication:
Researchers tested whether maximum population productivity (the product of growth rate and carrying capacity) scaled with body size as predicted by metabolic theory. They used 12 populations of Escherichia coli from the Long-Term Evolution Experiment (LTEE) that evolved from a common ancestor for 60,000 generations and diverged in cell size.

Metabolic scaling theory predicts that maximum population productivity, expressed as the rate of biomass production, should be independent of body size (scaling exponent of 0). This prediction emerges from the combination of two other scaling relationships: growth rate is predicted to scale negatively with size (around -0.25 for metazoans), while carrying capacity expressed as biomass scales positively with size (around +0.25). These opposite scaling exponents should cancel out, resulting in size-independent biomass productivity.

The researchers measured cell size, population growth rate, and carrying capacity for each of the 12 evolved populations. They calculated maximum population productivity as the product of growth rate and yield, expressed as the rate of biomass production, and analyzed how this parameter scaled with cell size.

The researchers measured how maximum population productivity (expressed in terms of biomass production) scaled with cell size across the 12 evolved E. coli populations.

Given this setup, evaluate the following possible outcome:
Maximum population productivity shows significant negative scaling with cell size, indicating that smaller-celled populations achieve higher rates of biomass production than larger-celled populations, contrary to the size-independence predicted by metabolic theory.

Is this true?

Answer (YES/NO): NO